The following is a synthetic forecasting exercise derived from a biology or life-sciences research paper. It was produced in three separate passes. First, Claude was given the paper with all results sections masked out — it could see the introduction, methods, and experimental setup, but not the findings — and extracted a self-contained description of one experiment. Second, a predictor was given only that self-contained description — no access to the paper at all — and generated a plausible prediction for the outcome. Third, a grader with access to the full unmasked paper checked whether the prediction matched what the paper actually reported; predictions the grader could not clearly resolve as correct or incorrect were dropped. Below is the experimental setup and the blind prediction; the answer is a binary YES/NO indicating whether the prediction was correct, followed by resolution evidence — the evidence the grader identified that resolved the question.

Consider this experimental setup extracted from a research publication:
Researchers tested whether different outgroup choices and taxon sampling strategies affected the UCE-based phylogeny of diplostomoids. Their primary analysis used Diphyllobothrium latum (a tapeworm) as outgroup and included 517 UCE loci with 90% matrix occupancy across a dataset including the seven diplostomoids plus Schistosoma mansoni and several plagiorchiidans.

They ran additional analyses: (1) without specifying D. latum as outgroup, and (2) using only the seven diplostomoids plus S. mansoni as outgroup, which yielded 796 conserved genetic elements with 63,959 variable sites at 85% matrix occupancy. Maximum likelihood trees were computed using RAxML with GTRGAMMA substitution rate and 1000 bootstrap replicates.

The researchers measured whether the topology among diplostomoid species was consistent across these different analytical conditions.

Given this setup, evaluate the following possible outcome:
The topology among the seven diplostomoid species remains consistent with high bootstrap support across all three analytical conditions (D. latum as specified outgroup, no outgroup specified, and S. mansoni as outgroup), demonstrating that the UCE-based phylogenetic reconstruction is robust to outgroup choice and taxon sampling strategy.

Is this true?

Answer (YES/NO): YES